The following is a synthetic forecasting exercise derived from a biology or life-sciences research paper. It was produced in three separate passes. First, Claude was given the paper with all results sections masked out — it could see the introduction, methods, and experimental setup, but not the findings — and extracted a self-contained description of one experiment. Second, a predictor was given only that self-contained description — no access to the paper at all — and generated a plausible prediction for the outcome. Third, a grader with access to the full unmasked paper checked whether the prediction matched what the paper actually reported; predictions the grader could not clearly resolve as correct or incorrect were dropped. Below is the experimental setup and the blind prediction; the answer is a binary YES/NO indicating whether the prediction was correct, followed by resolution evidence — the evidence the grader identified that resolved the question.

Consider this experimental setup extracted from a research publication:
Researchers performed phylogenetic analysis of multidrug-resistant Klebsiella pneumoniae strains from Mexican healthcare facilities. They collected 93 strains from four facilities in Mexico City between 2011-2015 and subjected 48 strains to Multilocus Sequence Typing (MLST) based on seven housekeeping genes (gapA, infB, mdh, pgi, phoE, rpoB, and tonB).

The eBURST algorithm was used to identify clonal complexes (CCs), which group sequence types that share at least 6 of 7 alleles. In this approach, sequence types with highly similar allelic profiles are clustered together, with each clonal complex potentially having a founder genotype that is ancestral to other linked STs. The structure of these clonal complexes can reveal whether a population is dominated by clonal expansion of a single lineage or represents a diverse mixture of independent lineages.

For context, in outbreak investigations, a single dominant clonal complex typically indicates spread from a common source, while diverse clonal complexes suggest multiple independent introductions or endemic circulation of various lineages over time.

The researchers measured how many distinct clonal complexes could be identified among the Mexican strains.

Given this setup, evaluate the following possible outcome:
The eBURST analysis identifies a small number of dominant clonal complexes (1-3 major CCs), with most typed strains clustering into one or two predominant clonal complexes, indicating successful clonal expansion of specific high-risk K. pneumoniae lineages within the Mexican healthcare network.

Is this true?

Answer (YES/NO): NO